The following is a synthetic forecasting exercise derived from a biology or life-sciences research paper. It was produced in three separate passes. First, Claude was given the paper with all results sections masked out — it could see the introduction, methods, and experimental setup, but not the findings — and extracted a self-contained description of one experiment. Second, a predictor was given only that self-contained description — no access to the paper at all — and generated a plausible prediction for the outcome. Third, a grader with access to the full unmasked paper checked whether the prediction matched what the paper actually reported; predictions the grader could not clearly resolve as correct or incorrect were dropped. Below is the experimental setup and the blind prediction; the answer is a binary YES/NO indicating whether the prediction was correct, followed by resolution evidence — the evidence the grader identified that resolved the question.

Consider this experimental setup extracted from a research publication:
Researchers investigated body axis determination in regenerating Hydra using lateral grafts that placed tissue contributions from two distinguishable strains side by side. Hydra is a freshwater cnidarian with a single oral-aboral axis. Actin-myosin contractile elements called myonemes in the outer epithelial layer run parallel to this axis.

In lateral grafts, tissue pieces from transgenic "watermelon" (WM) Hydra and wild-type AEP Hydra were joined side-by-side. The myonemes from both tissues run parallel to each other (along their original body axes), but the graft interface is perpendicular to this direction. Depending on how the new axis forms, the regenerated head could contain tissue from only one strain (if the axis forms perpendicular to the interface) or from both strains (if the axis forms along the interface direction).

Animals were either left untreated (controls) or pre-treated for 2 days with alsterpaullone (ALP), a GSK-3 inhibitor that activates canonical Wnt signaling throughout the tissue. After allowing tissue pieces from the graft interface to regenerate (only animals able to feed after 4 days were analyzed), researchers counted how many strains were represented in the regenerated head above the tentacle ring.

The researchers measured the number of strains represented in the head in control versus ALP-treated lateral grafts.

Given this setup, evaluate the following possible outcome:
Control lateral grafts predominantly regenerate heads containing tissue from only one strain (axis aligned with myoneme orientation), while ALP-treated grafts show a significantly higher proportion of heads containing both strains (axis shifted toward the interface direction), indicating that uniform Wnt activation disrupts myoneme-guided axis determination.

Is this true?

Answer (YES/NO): NO